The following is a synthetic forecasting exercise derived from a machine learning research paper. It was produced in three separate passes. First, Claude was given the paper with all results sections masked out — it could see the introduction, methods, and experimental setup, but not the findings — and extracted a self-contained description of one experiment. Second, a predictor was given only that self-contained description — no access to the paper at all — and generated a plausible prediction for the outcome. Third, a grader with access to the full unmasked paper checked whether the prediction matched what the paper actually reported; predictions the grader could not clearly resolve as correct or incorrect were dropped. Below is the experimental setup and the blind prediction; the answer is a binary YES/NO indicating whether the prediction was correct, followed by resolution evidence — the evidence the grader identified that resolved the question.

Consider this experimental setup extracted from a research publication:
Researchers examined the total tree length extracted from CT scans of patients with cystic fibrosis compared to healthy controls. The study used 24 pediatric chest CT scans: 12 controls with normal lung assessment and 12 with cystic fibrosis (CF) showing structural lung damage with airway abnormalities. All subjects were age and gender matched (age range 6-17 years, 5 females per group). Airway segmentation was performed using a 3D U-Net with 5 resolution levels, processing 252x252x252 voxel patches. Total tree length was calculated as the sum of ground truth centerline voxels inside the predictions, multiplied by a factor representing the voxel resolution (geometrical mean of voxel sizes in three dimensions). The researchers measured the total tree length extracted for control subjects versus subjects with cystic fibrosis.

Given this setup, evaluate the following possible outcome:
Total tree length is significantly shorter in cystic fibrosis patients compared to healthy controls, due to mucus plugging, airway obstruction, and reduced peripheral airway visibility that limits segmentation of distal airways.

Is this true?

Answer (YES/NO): NO